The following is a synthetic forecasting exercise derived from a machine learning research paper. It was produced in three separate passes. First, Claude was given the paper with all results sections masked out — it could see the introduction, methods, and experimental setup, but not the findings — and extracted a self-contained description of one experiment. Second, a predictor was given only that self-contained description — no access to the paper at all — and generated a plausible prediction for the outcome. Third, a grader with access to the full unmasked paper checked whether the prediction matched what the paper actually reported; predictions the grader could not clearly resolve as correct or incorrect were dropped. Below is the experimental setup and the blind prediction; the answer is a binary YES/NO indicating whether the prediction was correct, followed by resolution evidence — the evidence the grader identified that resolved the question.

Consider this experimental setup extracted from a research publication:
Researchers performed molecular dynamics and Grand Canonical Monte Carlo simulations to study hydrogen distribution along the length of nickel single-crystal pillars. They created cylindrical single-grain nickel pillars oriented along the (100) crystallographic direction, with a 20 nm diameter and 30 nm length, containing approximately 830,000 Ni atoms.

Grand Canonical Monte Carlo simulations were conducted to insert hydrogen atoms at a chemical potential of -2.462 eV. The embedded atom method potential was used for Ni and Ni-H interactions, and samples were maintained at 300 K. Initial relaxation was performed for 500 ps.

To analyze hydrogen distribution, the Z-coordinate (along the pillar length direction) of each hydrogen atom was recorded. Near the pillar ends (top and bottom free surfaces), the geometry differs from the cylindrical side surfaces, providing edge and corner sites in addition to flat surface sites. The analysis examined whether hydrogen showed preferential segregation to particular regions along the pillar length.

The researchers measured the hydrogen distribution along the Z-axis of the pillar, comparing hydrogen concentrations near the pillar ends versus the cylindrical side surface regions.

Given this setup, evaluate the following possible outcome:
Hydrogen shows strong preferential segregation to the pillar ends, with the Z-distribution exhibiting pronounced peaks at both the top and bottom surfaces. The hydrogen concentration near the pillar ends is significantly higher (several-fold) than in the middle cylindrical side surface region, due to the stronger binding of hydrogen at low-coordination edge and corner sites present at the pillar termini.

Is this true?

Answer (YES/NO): NO